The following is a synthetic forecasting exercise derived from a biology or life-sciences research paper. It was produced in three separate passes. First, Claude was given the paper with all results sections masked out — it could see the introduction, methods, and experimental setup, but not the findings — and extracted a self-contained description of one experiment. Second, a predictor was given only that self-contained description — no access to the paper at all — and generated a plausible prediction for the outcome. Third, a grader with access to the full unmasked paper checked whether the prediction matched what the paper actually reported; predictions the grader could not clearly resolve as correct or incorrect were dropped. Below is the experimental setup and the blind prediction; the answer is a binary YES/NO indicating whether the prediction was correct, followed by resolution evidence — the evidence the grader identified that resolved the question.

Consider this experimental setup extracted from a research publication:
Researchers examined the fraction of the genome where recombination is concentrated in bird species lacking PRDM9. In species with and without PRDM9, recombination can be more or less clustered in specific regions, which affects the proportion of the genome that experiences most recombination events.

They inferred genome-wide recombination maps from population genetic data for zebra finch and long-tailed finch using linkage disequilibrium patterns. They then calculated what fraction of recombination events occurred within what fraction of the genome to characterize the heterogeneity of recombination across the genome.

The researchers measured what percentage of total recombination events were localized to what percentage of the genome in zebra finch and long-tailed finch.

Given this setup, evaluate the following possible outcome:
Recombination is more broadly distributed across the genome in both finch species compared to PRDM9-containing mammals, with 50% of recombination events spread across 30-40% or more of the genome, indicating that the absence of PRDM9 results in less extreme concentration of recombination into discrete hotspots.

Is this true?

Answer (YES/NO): NO